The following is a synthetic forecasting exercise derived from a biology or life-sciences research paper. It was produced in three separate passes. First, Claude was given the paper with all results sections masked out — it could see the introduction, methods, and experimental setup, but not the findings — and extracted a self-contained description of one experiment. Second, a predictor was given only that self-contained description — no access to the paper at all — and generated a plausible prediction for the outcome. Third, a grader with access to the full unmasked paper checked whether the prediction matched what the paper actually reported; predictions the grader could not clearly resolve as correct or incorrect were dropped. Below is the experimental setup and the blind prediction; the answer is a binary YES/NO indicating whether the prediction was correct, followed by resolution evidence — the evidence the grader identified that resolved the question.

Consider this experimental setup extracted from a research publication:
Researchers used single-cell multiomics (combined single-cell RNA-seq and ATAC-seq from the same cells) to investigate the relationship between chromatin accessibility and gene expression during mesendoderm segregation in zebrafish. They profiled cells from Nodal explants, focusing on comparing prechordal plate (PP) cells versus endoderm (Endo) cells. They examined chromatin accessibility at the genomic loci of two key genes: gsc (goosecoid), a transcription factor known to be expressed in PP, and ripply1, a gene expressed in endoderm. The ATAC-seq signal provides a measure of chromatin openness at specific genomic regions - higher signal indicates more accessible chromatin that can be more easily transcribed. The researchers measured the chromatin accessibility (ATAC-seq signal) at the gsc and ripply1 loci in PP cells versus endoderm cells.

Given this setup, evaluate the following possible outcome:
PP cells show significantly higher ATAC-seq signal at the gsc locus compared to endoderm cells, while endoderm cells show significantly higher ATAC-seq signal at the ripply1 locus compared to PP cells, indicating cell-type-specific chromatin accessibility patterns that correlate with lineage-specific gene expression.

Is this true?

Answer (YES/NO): NO